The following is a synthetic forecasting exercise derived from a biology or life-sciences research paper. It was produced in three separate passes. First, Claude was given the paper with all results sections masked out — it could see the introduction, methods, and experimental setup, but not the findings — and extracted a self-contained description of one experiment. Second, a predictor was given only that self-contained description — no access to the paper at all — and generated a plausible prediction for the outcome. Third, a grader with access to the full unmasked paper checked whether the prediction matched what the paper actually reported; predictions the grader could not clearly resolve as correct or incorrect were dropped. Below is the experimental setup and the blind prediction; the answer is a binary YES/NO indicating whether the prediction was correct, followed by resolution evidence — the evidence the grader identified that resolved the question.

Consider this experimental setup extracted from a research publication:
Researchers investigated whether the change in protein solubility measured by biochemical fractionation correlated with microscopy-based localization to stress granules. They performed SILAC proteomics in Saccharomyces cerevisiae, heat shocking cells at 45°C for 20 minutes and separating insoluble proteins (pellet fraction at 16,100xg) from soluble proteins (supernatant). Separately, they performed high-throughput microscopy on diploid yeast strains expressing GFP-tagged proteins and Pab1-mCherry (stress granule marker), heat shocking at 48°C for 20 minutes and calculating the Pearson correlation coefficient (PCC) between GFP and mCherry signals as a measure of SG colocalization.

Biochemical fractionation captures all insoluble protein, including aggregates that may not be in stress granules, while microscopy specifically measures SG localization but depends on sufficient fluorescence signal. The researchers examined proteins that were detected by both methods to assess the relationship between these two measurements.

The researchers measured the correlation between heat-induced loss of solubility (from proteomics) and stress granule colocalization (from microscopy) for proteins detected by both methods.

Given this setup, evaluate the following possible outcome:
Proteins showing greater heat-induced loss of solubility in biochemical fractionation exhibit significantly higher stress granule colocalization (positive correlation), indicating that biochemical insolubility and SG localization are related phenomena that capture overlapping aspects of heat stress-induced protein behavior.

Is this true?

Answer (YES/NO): YES